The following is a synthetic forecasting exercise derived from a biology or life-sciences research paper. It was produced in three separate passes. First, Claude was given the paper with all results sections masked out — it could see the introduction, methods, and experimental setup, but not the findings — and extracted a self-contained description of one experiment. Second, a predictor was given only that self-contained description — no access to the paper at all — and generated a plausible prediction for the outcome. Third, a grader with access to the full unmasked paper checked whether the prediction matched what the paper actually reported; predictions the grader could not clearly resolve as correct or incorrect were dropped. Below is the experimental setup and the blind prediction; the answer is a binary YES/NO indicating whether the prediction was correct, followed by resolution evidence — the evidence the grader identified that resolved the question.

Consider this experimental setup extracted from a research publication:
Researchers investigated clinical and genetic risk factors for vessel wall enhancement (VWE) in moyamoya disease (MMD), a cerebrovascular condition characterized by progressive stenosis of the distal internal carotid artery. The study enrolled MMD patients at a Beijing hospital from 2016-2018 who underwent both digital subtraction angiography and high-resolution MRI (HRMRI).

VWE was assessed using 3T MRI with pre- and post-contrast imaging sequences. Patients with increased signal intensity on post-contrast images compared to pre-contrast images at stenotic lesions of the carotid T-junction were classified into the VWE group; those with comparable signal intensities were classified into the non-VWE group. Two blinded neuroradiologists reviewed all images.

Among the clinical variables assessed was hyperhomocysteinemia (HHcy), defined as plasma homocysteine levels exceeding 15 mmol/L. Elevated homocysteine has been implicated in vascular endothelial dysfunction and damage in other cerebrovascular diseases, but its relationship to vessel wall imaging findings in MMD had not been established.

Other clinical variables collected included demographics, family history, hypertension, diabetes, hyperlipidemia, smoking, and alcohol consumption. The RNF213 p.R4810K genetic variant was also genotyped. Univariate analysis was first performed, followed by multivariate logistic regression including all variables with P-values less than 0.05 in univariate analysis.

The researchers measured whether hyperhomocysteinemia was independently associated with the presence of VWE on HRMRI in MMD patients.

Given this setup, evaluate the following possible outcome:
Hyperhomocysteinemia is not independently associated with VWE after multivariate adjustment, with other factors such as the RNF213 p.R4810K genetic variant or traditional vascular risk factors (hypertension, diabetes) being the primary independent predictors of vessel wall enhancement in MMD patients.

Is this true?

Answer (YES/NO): NO